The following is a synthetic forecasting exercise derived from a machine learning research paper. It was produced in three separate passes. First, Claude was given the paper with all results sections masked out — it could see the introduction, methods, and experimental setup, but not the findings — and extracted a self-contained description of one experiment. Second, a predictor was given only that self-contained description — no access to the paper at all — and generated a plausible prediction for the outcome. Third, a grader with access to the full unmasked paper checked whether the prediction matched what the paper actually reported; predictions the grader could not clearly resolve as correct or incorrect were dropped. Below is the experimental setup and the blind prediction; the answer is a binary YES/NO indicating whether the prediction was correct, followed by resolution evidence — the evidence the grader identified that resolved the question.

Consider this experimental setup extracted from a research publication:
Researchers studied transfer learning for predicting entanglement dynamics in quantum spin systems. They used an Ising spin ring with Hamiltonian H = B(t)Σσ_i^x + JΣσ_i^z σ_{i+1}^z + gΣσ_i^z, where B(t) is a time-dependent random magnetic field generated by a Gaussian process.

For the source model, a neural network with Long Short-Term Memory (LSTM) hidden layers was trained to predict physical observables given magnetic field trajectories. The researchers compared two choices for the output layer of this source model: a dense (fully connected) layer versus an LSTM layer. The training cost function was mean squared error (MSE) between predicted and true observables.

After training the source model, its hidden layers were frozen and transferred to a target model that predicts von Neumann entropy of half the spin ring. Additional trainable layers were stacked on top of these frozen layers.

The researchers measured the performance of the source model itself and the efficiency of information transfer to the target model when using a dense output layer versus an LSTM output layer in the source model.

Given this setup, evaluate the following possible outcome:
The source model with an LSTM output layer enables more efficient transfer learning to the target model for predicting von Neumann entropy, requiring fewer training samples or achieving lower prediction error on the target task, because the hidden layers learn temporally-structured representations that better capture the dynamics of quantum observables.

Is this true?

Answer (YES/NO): NO